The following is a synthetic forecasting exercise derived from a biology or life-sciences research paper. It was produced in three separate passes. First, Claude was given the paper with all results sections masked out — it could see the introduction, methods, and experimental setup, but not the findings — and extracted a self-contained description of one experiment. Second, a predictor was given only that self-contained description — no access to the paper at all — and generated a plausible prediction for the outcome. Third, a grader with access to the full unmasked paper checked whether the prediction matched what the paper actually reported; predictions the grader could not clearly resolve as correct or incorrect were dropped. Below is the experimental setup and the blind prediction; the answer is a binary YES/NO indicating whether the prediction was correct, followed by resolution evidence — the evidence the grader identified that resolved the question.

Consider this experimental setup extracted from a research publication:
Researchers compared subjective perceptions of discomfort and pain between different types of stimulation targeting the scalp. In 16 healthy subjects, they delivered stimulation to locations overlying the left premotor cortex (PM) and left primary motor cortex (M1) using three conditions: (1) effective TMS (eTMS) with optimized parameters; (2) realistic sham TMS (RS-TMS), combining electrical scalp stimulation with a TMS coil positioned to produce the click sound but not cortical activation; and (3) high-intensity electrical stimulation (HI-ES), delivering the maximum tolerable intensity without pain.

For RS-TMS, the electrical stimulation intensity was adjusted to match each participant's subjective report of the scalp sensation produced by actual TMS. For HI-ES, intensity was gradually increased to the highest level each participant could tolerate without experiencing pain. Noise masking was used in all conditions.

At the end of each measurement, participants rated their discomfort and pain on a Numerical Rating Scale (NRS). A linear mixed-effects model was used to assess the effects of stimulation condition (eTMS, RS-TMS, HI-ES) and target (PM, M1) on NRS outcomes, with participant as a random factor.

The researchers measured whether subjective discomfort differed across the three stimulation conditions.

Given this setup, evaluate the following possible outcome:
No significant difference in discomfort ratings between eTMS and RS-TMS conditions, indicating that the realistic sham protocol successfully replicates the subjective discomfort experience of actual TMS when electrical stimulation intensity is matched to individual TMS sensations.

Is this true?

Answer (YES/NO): NO